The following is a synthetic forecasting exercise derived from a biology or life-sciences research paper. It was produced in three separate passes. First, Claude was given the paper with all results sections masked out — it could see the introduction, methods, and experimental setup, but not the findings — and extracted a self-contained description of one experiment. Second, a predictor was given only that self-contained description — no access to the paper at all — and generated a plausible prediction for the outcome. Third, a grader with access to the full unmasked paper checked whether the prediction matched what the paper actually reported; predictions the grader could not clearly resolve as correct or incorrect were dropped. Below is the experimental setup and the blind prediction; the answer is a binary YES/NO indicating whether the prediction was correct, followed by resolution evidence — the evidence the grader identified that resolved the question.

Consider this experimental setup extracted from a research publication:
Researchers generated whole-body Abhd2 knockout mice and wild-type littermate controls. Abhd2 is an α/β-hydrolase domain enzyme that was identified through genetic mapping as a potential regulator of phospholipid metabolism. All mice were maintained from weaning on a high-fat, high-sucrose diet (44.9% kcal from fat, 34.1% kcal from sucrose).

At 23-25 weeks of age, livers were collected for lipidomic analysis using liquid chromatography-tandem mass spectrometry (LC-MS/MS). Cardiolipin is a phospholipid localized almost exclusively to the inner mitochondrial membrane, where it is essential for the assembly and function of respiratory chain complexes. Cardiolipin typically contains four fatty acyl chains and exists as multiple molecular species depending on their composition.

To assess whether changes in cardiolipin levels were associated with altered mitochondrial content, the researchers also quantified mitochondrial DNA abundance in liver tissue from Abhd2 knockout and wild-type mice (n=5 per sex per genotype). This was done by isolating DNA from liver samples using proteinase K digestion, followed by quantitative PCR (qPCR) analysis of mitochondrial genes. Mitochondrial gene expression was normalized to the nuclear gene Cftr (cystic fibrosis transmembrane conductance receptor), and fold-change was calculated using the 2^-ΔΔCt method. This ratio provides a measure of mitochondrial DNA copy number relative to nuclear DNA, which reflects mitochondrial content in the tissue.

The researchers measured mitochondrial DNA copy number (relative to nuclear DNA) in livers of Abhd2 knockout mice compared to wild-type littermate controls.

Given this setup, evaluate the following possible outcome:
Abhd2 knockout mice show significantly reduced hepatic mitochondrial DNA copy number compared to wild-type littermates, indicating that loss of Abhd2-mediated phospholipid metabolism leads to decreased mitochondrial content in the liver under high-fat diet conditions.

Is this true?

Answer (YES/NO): NO